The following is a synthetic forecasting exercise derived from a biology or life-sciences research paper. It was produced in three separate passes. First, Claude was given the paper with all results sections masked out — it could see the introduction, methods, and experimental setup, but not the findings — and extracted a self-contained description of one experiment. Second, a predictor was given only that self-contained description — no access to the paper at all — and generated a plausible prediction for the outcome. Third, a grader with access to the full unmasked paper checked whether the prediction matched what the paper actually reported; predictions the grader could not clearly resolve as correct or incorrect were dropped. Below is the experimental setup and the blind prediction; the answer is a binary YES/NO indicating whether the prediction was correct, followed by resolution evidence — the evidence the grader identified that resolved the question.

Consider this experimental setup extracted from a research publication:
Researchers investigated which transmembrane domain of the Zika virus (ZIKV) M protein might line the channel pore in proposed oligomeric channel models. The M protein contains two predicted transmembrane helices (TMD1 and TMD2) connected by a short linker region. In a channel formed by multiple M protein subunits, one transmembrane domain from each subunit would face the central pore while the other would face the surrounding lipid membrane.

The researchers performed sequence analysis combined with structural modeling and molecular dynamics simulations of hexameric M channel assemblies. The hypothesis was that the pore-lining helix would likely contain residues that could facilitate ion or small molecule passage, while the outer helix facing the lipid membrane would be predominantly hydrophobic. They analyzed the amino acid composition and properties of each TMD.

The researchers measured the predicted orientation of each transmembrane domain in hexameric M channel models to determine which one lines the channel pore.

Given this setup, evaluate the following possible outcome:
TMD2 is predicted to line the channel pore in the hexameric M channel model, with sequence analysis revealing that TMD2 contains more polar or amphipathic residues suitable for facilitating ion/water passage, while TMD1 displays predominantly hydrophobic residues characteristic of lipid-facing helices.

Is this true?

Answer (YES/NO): NO